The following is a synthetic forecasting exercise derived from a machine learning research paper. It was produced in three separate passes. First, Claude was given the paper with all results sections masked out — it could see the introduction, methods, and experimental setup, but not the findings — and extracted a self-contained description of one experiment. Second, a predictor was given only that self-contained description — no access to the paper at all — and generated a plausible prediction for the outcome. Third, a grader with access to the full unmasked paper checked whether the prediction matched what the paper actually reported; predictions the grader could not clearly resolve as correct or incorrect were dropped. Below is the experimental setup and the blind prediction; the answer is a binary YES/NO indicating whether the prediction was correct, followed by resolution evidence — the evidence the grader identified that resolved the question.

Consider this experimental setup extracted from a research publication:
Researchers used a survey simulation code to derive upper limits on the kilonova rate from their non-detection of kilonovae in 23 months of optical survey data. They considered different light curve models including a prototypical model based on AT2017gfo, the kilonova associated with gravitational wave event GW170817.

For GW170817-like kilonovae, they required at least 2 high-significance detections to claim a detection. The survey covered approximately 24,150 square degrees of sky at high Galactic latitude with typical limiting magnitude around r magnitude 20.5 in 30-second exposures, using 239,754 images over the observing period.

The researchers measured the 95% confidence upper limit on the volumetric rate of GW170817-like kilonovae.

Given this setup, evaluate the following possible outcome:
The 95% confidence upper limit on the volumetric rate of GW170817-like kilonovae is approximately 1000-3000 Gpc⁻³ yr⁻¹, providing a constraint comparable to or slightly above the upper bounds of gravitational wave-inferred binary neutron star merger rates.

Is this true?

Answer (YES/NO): YES